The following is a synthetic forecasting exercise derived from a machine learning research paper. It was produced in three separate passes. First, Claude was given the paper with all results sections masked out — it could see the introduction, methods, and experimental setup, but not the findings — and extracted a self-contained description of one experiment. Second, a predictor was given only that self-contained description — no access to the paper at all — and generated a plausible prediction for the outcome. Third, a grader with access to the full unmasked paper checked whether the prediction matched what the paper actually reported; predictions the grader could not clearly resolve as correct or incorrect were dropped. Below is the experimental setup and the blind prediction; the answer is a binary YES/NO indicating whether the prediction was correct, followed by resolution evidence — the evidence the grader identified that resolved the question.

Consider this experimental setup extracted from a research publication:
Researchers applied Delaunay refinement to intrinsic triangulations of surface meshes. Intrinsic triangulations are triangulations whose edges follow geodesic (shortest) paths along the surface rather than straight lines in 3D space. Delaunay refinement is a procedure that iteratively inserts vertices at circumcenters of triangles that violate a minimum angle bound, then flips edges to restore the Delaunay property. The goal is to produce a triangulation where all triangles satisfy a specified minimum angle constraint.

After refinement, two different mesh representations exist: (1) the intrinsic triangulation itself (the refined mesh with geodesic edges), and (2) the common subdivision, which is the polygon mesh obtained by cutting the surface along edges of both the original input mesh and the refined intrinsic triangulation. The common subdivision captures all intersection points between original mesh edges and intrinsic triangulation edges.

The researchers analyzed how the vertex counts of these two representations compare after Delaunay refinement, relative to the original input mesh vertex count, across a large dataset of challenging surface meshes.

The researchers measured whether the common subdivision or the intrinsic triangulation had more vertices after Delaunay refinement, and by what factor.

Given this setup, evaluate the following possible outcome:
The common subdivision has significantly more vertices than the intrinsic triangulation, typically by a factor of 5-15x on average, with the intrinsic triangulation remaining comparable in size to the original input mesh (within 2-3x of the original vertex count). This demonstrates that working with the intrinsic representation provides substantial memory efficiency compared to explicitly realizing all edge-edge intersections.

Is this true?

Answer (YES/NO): NO